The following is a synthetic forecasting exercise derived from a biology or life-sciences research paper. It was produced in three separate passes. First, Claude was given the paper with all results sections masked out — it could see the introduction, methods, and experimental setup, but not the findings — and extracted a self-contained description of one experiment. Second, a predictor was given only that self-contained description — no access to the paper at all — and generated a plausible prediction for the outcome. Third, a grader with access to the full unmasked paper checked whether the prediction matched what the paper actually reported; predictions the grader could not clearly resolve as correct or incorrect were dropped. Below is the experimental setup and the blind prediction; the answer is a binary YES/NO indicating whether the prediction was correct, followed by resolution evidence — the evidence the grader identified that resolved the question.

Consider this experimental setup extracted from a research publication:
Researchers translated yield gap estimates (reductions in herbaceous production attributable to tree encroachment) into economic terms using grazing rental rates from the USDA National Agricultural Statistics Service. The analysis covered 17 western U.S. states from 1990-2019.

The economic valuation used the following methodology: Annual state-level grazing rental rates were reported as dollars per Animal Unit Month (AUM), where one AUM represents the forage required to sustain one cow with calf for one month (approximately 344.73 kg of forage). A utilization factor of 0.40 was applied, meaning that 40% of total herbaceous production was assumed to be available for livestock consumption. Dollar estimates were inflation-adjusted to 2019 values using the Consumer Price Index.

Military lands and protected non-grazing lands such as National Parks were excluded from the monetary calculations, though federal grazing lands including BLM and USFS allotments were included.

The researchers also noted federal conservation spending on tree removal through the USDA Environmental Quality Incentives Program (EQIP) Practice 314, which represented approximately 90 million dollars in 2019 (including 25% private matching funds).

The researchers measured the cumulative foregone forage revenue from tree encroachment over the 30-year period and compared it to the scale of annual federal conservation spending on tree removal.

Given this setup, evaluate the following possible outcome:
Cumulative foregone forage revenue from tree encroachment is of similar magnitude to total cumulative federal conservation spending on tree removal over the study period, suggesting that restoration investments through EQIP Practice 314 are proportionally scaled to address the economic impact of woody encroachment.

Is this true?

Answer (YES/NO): NO